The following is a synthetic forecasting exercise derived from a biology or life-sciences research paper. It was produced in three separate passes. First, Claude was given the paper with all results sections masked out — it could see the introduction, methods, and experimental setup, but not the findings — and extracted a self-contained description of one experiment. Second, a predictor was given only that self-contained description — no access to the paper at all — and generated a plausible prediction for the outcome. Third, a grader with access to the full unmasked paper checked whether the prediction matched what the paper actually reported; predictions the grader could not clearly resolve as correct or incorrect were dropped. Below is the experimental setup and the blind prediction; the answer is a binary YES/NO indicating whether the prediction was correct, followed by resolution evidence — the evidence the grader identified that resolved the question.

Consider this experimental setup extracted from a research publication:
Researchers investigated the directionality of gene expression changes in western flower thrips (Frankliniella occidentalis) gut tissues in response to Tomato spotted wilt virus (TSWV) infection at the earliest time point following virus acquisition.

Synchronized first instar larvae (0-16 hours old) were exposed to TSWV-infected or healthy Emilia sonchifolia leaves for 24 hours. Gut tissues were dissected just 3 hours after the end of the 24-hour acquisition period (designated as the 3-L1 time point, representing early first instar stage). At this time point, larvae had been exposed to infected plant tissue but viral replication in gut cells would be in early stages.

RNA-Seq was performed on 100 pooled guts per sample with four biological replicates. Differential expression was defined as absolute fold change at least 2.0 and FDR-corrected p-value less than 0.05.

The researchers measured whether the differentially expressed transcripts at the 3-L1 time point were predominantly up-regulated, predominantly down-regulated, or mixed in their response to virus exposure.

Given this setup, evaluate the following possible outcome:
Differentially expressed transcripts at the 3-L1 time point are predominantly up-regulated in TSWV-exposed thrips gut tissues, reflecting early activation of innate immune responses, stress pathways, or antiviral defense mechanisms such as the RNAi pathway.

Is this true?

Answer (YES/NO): NO